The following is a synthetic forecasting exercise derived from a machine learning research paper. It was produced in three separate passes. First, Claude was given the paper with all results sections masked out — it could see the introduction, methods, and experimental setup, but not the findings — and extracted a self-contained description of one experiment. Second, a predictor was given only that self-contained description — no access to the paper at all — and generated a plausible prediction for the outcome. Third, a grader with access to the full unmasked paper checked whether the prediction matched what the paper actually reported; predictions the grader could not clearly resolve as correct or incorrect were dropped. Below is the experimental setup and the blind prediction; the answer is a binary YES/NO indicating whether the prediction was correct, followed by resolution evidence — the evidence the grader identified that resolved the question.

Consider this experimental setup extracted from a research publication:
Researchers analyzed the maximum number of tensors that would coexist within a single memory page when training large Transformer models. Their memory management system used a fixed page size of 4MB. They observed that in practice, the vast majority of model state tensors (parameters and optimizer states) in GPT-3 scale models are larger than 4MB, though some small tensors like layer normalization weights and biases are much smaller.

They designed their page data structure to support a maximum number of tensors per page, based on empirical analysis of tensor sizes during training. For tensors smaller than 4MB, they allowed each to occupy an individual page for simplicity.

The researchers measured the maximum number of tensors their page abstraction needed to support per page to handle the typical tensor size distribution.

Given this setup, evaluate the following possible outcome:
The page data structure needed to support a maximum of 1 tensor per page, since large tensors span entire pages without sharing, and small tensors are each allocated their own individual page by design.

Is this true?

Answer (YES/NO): NO